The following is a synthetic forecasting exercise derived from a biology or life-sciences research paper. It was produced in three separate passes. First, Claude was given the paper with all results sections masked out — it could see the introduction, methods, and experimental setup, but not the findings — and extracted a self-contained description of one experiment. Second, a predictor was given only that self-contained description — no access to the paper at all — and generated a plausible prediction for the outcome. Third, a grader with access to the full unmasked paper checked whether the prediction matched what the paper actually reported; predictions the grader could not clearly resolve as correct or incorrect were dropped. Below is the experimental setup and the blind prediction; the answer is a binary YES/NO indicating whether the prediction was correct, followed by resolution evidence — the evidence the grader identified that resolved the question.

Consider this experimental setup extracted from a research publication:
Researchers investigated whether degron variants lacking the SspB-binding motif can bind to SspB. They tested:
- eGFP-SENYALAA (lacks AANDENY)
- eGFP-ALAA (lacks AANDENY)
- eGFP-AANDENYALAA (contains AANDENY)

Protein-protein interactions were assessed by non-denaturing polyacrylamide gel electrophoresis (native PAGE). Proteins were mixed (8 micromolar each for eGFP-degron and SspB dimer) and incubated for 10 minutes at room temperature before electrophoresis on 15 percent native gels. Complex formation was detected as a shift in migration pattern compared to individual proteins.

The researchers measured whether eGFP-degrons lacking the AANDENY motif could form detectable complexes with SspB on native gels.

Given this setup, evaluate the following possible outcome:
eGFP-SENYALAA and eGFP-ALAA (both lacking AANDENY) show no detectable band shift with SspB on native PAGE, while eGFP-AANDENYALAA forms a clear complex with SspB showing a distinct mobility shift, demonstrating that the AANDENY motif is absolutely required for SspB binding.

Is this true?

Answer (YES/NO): YES